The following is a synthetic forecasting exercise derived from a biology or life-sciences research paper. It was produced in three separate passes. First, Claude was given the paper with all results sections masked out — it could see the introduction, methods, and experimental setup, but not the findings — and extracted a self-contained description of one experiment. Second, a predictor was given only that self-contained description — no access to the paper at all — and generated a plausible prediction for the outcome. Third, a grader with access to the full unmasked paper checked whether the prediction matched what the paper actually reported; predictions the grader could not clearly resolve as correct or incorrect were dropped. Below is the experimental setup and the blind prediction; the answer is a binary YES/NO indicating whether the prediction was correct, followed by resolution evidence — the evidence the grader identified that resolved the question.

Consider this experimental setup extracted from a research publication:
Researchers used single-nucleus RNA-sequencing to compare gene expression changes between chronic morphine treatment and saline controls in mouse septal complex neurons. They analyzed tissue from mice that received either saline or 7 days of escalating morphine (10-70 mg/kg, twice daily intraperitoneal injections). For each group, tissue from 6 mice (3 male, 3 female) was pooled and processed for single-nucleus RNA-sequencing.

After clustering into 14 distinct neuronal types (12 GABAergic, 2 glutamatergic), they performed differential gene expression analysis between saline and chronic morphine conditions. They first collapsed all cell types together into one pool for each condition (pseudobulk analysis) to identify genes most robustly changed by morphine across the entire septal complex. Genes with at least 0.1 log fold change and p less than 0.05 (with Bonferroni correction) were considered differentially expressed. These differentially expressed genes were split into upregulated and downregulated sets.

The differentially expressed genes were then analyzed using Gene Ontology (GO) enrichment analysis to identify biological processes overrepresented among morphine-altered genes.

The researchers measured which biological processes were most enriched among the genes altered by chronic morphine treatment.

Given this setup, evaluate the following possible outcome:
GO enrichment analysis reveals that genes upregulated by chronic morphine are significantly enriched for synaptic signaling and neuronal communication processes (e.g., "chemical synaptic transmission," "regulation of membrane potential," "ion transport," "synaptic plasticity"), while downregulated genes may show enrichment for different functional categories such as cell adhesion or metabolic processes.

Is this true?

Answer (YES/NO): NO